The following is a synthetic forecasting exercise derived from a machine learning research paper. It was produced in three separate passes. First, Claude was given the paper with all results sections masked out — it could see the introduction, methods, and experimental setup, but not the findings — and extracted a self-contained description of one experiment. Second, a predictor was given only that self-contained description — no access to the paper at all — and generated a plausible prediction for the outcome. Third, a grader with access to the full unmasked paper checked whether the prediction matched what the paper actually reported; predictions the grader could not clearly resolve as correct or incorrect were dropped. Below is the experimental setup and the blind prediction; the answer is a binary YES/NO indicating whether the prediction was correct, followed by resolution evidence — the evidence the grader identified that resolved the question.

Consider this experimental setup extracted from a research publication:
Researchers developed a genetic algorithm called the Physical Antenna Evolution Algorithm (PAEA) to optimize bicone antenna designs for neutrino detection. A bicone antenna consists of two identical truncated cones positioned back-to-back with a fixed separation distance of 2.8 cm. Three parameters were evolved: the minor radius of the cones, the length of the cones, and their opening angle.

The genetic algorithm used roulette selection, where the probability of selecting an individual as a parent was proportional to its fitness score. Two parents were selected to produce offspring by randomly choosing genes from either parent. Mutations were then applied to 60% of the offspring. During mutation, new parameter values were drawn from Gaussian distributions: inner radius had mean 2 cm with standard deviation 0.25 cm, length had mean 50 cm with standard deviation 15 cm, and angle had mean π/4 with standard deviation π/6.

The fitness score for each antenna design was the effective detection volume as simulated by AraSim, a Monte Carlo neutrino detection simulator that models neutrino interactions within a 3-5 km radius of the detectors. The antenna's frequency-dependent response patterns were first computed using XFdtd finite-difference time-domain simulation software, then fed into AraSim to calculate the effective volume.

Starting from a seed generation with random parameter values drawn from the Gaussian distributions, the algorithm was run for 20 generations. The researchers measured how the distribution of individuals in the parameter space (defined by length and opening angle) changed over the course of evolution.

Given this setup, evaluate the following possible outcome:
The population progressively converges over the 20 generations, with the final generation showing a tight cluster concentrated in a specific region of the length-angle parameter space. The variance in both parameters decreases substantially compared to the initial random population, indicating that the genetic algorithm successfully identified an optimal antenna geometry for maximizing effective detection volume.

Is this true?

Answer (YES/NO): NO